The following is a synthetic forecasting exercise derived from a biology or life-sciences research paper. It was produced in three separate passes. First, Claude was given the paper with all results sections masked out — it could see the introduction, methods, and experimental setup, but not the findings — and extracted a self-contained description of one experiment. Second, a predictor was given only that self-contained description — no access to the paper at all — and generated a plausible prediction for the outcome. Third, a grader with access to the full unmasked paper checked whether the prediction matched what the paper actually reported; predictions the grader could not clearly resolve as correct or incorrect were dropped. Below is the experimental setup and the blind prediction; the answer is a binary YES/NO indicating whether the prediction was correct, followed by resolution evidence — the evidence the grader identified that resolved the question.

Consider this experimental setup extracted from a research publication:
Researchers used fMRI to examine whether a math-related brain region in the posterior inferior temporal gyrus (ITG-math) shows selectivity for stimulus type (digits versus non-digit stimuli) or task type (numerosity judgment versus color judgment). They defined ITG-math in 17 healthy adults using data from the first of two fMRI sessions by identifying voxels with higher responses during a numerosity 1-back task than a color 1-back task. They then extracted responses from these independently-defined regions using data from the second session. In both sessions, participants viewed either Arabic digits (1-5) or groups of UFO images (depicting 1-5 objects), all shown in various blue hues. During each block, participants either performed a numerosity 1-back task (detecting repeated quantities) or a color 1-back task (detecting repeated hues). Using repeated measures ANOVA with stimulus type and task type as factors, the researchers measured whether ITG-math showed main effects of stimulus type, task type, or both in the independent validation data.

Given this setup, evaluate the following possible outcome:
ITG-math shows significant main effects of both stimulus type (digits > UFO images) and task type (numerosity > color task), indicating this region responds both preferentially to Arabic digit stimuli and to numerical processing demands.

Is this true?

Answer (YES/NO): NO